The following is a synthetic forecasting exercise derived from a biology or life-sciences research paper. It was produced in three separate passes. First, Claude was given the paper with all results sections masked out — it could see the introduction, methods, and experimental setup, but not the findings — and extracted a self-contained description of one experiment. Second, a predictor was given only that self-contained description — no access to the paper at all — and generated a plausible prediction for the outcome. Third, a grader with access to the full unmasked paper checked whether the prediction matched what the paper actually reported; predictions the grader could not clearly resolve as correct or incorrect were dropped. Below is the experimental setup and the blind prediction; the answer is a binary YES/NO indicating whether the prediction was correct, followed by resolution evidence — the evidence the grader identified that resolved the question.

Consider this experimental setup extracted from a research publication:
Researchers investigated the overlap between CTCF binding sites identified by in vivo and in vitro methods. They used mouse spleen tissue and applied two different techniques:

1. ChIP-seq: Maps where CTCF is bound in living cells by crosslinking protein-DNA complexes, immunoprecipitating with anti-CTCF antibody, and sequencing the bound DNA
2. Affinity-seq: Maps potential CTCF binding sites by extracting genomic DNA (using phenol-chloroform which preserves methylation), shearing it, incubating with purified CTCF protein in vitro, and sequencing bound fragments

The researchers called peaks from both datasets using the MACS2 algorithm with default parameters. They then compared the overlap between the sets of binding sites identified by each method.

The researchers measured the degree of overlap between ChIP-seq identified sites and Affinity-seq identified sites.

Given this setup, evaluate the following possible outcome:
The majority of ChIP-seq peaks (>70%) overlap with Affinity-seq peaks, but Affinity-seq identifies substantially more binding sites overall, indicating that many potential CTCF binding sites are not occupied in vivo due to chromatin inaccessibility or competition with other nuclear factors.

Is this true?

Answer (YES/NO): YES